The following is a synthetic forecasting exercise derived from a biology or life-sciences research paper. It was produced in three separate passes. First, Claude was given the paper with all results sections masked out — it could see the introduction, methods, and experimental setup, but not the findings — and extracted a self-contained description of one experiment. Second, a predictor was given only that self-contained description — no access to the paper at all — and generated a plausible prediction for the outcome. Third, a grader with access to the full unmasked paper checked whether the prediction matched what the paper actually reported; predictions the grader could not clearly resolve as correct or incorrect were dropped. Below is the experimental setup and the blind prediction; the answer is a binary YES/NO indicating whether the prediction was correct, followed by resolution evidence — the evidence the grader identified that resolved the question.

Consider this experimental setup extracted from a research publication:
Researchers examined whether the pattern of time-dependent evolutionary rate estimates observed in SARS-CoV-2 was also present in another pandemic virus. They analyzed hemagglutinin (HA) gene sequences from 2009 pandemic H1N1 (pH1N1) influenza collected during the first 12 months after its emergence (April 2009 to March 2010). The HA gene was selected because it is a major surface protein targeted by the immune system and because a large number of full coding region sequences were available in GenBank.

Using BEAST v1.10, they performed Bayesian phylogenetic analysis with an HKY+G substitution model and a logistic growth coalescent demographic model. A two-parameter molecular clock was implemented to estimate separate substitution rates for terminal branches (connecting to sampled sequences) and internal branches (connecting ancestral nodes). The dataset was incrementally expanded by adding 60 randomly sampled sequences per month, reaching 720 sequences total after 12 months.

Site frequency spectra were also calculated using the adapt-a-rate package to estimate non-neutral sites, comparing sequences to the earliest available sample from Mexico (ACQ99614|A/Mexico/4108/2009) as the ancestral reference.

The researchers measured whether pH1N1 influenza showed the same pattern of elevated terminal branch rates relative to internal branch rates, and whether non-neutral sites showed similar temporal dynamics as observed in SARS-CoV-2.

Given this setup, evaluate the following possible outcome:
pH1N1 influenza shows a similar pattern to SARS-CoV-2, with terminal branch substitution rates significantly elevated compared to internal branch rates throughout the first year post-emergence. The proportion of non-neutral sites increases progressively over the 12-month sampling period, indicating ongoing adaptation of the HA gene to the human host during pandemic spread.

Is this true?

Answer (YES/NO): NO